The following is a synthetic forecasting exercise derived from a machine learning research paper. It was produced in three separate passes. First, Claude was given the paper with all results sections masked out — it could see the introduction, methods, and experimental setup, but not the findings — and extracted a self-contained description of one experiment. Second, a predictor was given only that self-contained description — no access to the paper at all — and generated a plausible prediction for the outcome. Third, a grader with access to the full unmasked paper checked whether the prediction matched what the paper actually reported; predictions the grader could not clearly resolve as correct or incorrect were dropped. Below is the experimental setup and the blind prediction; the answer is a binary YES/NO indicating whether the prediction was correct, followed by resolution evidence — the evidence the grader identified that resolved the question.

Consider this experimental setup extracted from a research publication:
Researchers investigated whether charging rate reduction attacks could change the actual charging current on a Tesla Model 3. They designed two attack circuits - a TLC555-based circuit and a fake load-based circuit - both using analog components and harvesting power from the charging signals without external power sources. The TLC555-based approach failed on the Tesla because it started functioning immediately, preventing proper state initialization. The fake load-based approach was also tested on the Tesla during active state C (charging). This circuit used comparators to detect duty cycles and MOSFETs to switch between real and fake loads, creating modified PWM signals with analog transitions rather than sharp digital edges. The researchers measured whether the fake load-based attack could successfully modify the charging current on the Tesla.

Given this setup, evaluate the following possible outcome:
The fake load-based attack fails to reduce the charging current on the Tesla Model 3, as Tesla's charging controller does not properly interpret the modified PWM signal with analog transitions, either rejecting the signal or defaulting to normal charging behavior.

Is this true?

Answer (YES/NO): YES